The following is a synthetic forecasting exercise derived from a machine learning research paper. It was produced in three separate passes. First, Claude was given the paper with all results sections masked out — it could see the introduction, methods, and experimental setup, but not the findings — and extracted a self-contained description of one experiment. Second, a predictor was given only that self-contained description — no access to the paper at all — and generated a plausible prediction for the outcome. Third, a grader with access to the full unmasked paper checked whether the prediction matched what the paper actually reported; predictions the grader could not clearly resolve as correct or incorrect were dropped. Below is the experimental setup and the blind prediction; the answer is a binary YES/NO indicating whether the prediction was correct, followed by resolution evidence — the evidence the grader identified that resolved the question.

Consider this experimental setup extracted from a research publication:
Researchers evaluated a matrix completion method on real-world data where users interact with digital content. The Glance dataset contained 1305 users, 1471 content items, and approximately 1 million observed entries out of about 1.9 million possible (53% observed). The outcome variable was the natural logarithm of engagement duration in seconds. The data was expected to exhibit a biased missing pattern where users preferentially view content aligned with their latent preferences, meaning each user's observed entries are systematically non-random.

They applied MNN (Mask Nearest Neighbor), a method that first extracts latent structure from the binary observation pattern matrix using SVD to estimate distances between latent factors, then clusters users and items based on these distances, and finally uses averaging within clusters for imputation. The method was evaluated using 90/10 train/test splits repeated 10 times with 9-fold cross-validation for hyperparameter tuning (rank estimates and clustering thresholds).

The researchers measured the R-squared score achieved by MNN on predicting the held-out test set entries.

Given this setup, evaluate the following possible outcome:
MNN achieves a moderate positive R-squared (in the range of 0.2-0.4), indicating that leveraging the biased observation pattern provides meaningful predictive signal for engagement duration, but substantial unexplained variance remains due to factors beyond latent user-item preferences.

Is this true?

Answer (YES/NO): NO